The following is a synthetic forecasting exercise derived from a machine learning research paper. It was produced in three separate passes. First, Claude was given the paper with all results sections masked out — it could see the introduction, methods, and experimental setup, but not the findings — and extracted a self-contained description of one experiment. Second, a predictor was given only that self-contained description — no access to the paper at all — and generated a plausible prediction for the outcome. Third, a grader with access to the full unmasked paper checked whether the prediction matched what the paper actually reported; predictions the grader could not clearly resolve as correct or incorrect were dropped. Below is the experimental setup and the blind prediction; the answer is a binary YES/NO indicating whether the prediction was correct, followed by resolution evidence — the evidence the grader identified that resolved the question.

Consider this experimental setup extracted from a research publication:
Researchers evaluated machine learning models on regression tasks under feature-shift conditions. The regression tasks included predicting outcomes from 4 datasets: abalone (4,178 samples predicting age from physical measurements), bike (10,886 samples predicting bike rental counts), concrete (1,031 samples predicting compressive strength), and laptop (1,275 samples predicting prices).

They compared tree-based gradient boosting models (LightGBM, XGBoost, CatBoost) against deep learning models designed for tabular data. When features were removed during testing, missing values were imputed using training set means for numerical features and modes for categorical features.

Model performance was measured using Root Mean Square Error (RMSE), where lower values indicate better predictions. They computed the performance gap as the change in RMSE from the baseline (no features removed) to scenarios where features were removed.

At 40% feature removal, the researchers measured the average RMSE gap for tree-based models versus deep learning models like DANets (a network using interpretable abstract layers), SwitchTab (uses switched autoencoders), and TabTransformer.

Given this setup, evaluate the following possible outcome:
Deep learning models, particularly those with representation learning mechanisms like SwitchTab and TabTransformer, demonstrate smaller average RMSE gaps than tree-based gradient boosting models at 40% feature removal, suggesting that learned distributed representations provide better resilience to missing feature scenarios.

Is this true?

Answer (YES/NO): YES